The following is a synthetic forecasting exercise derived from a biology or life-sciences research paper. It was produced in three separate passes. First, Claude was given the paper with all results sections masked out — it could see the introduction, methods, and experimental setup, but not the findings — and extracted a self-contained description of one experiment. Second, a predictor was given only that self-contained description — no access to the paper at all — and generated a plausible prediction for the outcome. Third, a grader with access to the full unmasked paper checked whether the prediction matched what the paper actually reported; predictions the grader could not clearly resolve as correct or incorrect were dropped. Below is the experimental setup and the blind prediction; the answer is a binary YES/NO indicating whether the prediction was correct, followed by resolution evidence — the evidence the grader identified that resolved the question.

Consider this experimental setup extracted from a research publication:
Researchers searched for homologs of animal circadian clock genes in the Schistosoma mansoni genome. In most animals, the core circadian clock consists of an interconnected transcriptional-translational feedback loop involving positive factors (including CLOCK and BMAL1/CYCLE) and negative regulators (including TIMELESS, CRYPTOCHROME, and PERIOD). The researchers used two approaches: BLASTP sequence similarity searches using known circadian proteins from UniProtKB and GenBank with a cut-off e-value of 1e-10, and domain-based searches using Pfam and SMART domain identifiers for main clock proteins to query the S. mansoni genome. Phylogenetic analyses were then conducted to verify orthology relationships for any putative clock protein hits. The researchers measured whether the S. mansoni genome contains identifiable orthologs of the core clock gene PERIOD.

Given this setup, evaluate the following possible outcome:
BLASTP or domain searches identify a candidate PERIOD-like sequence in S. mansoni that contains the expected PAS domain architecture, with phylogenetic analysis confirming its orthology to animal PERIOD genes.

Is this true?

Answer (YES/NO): NO